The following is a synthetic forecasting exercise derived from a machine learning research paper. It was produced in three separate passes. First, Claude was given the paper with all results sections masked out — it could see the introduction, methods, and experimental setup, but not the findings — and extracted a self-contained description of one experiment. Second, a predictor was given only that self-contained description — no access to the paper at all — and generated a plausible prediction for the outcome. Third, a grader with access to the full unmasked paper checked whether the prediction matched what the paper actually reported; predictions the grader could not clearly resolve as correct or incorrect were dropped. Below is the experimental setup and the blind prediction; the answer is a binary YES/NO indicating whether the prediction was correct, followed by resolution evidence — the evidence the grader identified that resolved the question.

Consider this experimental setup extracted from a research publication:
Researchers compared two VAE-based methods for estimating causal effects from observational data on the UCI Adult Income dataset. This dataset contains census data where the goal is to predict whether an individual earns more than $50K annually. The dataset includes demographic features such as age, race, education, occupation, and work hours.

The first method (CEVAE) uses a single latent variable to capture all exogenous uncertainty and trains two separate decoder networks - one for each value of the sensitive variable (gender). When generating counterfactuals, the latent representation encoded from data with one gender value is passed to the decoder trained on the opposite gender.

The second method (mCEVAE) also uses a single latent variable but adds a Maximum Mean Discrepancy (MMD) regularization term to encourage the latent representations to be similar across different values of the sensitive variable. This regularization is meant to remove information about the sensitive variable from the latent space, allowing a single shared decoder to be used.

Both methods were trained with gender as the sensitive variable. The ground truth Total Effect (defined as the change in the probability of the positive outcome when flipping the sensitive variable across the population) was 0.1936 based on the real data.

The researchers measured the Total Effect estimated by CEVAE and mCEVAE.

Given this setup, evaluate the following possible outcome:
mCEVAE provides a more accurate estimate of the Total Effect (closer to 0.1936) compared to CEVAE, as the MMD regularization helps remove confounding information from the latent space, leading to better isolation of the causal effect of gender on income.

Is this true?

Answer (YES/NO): YES